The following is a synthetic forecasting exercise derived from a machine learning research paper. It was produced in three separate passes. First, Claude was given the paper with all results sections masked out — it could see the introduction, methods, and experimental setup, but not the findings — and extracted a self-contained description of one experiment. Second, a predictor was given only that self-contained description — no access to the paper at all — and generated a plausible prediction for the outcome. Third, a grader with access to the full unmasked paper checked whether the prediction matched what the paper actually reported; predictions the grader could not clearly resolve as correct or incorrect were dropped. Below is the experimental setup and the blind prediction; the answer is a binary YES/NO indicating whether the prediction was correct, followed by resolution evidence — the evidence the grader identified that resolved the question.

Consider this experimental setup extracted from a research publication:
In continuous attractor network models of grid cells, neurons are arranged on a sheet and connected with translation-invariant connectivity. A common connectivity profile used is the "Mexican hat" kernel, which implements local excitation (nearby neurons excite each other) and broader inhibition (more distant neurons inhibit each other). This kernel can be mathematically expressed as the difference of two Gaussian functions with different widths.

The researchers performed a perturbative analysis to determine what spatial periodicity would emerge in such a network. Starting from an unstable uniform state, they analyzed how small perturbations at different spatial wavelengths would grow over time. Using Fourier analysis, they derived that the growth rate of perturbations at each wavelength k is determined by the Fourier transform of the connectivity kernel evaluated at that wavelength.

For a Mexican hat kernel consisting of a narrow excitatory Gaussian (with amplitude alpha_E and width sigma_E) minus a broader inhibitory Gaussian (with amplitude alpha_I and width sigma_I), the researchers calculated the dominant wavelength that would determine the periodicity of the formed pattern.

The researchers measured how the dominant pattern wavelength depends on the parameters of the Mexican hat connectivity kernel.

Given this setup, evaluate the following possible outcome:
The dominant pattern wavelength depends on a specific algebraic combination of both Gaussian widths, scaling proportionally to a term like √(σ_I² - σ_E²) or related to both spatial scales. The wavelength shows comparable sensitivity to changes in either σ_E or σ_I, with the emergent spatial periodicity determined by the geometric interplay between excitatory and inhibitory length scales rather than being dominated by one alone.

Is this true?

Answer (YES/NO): YES